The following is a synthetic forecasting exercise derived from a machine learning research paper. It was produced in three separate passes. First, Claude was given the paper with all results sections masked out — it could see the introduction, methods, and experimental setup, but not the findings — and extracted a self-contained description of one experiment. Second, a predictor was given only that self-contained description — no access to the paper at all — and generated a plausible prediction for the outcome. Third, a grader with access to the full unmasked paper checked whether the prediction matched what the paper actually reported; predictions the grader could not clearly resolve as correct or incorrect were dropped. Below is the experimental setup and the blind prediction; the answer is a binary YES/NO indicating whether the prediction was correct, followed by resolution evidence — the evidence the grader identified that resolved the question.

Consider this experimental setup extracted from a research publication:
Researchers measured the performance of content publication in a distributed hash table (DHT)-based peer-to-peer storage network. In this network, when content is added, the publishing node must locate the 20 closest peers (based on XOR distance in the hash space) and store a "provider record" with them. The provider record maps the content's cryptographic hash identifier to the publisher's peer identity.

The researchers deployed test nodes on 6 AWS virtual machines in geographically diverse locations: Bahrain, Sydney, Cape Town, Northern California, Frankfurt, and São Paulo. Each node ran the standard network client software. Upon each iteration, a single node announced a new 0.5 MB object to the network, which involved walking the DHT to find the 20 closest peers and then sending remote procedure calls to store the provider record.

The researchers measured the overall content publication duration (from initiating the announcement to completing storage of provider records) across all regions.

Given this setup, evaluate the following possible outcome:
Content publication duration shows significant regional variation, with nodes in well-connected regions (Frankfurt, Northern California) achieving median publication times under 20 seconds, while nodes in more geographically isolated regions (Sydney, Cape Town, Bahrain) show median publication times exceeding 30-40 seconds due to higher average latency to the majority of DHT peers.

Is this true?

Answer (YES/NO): NO